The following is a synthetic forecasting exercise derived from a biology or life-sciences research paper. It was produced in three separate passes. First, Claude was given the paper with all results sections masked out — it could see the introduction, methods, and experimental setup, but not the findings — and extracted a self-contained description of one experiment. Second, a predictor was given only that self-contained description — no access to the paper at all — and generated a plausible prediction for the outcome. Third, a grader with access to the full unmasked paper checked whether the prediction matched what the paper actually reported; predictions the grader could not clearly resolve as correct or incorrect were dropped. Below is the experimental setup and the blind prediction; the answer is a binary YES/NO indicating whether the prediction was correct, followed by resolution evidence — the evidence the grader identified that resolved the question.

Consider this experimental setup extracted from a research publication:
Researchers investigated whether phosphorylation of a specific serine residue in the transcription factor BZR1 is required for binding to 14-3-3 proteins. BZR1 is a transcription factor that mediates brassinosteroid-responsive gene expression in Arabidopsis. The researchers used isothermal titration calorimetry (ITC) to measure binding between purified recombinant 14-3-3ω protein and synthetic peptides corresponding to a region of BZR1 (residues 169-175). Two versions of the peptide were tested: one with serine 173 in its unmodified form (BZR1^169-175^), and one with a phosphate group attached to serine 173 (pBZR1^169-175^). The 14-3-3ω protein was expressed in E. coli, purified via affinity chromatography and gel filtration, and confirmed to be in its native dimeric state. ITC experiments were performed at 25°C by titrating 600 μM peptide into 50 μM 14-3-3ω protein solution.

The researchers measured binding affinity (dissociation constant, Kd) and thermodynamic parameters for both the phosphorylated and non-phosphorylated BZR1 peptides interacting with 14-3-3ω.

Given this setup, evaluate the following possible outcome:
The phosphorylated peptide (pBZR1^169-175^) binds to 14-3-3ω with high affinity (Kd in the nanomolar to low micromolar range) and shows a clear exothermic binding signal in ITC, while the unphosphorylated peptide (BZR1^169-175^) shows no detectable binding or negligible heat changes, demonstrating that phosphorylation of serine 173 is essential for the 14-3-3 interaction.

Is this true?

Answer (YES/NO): YES